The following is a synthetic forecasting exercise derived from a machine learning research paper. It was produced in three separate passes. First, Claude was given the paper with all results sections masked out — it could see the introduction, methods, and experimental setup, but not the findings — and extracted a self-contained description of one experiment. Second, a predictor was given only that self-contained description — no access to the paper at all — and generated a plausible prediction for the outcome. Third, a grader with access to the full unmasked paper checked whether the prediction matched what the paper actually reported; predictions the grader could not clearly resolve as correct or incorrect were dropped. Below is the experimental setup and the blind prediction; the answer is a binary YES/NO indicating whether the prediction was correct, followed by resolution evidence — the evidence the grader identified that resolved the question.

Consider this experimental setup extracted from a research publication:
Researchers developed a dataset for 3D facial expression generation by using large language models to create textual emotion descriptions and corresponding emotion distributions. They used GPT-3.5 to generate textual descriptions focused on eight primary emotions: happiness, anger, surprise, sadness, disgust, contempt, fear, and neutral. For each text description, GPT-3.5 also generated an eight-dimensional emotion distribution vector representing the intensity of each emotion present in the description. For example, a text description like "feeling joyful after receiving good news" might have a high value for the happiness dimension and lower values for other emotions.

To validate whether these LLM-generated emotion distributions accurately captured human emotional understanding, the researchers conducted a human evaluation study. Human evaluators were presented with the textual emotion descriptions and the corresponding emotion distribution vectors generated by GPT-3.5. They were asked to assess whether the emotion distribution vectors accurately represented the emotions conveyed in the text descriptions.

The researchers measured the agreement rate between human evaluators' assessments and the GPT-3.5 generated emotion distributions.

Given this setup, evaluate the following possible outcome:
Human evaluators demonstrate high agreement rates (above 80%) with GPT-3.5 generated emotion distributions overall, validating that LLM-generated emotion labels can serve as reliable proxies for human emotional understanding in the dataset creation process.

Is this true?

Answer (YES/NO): YES